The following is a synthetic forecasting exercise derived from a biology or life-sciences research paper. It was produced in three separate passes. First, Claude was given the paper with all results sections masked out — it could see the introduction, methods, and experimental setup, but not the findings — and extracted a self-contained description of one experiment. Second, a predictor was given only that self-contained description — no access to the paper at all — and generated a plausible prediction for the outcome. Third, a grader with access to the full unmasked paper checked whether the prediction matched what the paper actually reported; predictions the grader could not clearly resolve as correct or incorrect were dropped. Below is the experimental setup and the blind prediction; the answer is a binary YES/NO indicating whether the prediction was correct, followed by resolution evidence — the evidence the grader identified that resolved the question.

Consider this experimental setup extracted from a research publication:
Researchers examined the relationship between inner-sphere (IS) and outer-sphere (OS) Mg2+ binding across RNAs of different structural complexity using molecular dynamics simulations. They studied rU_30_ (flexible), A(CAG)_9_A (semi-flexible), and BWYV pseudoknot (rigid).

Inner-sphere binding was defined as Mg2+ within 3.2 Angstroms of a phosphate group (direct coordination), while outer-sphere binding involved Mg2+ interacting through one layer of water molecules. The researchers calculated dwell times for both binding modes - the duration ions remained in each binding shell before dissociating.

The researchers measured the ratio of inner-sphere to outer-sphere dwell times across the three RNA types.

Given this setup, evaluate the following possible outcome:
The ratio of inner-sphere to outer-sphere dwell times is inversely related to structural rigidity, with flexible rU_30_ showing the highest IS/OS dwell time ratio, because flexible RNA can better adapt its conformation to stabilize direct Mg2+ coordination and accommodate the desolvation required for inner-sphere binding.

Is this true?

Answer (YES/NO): NO